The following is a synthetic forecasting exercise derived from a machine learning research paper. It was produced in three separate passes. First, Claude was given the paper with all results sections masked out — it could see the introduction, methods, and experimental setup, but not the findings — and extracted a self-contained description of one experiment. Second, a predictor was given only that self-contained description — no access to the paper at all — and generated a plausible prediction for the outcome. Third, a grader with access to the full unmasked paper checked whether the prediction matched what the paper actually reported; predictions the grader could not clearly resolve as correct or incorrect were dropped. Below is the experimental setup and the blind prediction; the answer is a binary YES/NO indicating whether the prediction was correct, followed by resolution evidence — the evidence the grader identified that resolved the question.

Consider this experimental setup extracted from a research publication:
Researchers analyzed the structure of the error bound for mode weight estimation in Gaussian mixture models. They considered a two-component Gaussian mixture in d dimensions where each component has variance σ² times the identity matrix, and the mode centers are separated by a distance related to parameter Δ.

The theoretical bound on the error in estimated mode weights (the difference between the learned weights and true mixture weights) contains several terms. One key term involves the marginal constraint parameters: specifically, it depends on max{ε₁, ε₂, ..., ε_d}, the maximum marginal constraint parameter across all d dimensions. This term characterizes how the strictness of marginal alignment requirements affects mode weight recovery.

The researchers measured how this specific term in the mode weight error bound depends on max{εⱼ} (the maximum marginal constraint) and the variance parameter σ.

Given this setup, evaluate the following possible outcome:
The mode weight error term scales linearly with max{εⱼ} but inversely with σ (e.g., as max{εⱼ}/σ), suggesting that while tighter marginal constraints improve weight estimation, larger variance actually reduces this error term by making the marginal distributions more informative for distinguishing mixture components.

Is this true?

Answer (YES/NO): NO